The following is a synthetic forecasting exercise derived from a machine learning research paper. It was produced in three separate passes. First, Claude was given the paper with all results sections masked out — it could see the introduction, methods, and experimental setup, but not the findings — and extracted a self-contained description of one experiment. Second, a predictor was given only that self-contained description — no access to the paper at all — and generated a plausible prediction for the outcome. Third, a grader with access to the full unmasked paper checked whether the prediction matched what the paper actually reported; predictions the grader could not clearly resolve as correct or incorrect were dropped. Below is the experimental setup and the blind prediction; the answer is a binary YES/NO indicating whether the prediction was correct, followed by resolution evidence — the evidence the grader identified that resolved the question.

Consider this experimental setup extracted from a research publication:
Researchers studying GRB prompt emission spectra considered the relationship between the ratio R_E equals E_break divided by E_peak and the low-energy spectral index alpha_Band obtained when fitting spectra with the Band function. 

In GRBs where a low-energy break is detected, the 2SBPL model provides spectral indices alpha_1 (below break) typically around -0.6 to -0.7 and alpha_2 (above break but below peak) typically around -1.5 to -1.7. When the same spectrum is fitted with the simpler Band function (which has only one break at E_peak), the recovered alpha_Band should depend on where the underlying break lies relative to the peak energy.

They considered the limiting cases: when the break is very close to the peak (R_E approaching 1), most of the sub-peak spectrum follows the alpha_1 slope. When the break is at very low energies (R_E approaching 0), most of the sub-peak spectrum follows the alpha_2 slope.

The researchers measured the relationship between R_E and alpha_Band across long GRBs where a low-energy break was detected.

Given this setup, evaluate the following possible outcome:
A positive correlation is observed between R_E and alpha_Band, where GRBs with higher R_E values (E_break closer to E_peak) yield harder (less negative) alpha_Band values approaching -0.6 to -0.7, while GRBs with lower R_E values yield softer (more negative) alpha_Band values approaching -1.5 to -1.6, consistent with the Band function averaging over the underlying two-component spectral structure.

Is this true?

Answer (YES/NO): YES